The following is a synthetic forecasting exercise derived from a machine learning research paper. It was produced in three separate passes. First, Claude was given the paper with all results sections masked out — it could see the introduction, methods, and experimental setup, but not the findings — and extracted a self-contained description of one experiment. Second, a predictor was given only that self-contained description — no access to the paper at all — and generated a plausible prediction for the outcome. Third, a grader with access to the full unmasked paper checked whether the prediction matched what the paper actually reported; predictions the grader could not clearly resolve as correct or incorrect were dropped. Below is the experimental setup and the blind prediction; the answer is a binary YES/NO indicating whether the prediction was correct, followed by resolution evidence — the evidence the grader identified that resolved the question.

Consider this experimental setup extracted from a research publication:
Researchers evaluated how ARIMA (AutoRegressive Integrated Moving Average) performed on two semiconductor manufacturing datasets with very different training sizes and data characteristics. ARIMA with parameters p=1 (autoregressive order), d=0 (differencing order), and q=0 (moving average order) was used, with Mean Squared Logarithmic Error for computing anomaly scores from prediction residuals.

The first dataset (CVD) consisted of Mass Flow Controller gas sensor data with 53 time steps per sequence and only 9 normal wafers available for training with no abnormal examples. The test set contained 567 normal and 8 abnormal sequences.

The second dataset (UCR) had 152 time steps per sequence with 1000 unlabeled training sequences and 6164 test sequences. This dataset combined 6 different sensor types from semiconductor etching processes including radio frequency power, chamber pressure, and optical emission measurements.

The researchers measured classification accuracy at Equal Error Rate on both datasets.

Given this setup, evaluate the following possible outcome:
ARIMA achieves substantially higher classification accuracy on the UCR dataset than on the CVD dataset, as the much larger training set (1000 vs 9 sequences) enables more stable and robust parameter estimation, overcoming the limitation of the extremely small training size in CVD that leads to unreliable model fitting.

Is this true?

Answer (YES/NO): NO